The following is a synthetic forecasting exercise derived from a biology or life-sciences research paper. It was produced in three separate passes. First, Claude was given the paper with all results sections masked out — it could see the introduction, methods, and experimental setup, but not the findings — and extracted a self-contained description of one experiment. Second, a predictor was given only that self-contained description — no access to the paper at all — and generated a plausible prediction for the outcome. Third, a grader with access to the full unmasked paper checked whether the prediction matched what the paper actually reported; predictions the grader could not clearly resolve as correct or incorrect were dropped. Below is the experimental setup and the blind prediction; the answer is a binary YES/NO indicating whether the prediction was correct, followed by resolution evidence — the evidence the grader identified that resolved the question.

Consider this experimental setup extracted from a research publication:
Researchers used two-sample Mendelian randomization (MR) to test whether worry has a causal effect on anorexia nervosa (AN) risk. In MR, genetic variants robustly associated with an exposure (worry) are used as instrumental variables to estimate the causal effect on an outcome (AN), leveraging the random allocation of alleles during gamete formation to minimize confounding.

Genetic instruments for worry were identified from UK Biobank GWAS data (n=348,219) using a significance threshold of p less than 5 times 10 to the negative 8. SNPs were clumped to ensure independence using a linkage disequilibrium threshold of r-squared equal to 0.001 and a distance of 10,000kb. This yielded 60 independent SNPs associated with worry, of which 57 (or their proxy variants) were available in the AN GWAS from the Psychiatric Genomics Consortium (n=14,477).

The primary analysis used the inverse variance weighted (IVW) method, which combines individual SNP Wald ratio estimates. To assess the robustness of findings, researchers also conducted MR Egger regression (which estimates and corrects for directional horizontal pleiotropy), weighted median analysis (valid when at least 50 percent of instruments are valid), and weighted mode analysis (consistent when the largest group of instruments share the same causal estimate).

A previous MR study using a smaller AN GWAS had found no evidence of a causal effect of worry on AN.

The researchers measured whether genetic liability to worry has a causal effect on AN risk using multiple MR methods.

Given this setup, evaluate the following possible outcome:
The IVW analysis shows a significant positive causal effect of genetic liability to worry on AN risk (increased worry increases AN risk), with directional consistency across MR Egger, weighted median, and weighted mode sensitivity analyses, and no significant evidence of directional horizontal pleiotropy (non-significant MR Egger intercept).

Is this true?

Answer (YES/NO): NO